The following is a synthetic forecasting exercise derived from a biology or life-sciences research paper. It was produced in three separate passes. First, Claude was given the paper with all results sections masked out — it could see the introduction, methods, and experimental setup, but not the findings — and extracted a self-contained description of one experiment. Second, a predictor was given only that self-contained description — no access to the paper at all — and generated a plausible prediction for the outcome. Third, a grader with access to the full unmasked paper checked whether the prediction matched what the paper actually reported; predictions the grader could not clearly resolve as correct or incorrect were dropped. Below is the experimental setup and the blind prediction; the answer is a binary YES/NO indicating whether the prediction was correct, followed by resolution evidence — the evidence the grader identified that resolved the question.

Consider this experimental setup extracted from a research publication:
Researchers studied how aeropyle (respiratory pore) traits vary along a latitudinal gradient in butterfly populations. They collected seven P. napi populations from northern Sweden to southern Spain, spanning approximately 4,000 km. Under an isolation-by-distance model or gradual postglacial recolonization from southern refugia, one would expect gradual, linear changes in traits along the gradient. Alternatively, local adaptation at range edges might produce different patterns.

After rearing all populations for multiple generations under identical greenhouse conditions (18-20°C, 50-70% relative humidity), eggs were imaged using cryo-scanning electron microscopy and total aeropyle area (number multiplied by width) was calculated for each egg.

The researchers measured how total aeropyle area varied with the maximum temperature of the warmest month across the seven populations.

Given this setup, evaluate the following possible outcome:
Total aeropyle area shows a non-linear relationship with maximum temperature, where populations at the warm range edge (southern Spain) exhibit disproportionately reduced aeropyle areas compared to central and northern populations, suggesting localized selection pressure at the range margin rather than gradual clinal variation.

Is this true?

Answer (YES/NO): NO